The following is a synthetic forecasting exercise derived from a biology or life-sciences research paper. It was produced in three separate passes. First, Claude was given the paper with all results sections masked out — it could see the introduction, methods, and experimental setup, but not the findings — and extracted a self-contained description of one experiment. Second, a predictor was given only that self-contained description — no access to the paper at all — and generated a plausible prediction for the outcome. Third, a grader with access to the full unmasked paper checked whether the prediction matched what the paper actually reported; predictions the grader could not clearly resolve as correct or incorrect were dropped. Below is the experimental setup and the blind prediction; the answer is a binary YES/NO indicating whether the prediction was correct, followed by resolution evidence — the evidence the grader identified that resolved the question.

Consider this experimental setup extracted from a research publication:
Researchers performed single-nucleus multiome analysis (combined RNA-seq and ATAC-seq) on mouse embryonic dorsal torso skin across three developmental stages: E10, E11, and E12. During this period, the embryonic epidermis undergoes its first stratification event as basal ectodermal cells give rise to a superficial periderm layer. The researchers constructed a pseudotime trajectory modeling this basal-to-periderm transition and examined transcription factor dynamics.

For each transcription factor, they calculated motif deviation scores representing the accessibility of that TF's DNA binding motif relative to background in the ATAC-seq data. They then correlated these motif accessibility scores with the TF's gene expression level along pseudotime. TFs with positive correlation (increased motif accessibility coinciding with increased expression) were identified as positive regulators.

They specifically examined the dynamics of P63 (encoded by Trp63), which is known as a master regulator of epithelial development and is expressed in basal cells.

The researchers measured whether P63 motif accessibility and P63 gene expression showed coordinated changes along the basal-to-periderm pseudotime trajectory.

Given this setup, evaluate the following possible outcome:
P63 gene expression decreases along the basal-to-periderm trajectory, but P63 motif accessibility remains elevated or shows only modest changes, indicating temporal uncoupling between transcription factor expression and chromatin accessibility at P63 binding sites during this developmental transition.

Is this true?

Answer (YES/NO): NO